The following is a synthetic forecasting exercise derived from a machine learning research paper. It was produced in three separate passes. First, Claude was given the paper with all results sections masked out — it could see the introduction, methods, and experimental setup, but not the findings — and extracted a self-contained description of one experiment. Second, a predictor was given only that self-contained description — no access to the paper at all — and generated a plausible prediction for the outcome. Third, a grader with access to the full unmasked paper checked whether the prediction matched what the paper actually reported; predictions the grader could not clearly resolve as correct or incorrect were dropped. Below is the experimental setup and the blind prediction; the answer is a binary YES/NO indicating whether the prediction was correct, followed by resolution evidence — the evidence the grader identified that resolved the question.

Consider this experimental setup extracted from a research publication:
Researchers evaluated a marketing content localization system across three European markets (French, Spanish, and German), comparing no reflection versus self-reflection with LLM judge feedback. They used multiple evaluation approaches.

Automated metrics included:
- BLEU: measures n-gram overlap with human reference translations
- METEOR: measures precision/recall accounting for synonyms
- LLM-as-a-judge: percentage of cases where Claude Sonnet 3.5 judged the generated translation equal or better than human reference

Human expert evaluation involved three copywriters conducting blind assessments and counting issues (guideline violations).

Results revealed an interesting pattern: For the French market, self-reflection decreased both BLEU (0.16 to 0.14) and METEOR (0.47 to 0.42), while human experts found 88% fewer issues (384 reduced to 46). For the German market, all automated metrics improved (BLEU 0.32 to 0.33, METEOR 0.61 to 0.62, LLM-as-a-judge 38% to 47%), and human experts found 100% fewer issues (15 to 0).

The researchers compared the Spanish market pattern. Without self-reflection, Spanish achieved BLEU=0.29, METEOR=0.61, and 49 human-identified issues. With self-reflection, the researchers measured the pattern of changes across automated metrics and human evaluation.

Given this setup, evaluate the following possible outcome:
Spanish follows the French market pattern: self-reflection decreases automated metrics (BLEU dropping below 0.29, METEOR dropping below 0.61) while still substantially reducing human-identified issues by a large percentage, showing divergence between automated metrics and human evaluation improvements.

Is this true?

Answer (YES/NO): NO